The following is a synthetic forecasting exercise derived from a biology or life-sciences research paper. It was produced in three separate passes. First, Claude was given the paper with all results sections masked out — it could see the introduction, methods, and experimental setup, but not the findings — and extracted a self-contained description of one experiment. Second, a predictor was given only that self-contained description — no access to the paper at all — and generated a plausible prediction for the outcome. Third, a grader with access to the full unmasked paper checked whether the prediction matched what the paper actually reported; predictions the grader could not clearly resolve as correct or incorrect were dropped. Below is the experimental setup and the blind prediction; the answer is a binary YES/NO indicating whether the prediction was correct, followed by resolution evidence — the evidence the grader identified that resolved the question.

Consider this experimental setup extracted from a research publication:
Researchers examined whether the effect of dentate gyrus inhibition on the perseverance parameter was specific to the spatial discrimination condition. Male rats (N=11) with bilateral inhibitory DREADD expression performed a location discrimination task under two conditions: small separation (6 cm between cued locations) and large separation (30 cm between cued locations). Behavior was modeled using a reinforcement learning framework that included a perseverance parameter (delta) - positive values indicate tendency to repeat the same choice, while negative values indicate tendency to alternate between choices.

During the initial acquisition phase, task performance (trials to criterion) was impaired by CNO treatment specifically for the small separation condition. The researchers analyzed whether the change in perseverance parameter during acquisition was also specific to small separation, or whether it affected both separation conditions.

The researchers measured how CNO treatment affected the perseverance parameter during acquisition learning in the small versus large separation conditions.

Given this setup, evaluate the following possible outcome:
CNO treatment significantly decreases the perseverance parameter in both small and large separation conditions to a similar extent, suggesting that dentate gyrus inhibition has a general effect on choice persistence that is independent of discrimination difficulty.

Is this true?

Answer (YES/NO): YES